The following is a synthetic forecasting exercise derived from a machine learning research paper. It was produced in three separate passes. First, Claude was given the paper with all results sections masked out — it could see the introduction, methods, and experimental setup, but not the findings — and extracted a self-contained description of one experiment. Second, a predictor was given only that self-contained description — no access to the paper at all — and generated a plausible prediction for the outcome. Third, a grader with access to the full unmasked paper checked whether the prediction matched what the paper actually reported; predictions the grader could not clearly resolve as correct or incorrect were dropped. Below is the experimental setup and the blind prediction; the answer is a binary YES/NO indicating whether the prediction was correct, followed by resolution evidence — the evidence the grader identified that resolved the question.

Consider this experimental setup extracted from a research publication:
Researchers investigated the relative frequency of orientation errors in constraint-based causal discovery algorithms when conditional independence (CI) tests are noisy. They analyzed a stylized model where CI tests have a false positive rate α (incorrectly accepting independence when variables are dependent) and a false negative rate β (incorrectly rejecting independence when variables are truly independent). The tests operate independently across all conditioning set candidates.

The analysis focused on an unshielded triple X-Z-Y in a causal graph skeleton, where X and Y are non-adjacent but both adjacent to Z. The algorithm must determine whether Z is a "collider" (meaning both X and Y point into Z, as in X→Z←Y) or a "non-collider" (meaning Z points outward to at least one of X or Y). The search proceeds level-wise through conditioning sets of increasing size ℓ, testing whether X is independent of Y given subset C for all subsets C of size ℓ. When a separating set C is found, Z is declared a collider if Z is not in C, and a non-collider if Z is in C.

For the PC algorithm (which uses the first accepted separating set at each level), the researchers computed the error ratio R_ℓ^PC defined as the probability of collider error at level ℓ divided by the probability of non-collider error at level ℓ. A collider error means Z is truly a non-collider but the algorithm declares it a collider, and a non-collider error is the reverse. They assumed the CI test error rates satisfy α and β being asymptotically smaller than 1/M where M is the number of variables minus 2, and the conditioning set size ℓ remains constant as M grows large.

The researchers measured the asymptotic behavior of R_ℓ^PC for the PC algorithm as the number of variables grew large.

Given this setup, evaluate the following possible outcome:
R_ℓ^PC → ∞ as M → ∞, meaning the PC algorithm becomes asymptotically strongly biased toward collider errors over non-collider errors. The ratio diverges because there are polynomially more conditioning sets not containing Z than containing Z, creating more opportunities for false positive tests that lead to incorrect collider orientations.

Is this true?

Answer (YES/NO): NO